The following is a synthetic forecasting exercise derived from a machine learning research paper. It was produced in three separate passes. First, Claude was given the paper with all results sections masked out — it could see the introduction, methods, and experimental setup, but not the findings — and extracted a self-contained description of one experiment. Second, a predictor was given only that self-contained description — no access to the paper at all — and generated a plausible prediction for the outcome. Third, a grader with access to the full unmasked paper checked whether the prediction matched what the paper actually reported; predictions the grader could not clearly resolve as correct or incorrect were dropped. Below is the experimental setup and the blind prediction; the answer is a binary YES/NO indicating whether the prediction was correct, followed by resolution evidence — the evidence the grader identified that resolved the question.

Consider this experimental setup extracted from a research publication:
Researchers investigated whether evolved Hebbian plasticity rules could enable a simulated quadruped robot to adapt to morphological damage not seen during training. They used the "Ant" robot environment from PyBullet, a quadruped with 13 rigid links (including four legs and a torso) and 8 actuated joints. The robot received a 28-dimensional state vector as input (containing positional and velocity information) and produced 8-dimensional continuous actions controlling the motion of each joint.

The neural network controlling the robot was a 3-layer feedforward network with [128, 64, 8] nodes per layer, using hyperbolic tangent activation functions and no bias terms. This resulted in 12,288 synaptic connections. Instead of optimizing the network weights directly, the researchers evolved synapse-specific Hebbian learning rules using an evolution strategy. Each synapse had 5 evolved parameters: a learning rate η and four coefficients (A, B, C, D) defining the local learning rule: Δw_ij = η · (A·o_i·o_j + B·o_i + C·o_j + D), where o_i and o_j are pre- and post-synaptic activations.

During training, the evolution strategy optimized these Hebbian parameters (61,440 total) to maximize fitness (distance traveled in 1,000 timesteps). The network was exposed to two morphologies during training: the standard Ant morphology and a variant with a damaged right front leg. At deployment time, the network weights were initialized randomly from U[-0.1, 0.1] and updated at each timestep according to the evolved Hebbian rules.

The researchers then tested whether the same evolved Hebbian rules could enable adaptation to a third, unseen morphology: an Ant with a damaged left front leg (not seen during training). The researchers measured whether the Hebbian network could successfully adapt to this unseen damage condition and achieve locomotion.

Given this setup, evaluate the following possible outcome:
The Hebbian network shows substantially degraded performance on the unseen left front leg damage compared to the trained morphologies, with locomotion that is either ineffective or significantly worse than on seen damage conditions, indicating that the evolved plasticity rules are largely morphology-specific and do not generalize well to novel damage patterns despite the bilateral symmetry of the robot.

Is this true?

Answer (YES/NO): NO